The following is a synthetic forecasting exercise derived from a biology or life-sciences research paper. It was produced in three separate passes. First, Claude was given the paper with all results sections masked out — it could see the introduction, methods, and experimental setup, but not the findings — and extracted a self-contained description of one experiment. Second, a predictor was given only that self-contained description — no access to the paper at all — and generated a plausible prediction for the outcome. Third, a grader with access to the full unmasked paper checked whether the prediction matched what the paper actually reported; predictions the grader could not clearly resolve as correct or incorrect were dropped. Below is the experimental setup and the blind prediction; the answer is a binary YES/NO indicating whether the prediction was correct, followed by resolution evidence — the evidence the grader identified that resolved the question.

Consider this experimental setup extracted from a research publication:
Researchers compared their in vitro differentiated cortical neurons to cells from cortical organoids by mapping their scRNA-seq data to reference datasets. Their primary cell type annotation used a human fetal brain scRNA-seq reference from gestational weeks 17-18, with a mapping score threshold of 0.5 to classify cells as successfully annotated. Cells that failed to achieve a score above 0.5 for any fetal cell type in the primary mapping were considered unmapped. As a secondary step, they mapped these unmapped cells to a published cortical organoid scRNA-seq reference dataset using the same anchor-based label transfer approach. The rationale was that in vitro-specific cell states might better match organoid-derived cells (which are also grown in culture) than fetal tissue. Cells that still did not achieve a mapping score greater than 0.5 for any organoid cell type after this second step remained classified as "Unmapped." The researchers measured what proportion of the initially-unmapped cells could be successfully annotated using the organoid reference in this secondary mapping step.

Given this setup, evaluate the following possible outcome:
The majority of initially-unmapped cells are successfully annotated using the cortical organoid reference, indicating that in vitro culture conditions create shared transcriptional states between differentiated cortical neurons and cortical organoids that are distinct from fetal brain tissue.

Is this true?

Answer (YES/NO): YES